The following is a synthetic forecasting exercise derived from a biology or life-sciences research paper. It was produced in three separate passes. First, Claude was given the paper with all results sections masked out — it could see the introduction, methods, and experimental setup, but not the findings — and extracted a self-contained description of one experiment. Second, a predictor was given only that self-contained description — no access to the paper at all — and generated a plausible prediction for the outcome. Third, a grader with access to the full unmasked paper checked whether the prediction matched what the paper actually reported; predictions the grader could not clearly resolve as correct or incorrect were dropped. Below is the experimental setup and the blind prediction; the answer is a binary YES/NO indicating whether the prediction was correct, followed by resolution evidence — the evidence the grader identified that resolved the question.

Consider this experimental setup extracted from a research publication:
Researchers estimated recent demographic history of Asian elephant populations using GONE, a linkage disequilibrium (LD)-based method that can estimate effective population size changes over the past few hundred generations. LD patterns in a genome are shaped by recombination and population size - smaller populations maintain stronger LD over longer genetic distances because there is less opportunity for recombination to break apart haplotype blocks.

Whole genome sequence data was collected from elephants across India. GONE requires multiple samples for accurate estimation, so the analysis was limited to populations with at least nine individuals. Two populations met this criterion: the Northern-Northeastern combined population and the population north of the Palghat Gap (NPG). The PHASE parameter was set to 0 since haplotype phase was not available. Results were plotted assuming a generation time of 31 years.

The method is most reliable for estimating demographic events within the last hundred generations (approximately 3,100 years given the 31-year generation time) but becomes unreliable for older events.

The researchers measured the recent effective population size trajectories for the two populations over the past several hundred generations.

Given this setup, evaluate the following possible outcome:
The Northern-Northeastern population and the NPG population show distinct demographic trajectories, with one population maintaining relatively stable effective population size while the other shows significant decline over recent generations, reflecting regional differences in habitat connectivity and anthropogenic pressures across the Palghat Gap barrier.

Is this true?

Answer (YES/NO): NO